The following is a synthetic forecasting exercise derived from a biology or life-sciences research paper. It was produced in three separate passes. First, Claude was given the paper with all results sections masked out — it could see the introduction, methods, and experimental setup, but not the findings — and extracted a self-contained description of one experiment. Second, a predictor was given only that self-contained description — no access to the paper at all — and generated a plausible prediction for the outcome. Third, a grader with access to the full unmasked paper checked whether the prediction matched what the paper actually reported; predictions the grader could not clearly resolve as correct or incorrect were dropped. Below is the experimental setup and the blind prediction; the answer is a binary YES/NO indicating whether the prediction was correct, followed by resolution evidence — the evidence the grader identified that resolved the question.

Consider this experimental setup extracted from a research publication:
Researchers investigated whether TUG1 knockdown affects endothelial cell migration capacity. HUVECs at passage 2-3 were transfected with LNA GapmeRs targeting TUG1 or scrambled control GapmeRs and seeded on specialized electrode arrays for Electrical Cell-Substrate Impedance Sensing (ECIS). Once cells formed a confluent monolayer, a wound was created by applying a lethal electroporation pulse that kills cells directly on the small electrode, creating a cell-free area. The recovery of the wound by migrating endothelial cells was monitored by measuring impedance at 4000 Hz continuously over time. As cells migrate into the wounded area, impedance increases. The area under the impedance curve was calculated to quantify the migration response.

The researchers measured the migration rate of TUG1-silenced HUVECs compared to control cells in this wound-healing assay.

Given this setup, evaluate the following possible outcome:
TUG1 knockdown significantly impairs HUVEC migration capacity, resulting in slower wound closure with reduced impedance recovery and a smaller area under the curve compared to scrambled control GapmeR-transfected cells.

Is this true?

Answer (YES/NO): NO